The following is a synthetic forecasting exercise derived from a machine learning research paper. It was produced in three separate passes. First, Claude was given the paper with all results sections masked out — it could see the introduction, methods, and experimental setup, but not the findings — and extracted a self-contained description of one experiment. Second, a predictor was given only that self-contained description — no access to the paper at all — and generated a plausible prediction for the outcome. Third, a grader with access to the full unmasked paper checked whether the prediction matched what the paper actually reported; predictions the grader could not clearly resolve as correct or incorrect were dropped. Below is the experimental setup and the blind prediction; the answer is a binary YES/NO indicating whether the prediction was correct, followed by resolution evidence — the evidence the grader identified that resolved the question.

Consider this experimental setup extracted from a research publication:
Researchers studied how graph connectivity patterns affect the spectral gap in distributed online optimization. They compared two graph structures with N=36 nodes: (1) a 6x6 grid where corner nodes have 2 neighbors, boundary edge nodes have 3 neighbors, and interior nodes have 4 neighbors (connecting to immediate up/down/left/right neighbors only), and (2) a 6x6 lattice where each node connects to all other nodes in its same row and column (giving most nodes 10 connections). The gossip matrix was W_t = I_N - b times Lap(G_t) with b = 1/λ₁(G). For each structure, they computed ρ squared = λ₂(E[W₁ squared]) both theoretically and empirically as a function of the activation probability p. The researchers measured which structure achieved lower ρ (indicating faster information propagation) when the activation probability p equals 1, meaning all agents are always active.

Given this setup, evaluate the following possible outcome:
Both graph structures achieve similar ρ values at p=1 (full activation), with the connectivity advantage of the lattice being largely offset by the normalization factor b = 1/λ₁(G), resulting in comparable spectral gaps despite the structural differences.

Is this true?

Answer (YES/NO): NO